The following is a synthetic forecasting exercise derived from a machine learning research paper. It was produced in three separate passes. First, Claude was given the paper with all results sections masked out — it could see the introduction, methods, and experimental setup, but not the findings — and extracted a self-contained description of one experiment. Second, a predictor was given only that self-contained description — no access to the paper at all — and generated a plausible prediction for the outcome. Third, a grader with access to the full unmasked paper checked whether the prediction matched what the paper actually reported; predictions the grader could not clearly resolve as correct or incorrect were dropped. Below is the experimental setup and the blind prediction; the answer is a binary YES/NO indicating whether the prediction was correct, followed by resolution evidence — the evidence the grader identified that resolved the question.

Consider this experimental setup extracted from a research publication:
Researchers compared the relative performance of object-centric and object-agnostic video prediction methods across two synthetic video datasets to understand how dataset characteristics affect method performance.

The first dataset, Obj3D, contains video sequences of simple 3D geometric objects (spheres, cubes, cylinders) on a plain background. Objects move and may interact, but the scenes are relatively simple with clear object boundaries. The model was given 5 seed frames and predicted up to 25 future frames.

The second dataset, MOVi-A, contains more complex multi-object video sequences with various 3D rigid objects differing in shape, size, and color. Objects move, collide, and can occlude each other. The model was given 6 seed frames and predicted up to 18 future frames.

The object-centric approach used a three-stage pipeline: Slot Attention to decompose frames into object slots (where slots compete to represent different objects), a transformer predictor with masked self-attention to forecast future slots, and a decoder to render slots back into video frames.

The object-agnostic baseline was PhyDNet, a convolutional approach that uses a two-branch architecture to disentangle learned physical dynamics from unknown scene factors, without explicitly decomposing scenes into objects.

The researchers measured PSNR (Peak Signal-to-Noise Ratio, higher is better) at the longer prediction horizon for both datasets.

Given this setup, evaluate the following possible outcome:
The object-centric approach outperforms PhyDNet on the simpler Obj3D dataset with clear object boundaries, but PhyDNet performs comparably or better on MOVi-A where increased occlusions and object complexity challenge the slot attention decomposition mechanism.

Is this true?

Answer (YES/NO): YES